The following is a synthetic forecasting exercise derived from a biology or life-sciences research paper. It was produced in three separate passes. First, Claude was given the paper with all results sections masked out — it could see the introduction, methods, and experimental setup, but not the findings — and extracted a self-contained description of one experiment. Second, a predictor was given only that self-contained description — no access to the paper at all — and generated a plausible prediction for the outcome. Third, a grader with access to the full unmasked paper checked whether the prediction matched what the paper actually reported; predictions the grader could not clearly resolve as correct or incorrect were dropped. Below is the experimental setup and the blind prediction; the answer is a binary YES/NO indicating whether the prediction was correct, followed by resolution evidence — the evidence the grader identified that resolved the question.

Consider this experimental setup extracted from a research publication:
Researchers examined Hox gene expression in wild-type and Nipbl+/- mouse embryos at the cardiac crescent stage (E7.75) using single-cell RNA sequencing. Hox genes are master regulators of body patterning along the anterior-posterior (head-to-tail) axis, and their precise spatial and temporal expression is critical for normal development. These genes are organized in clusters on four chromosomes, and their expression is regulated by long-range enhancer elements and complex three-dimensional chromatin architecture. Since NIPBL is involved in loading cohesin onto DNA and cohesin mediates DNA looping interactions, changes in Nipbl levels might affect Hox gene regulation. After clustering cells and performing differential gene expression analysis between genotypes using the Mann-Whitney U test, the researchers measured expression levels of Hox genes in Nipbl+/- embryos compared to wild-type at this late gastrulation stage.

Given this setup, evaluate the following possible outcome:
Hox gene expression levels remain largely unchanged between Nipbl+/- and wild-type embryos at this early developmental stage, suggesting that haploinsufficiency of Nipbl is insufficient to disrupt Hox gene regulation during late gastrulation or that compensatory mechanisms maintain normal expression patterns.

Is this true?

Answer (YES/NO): NO